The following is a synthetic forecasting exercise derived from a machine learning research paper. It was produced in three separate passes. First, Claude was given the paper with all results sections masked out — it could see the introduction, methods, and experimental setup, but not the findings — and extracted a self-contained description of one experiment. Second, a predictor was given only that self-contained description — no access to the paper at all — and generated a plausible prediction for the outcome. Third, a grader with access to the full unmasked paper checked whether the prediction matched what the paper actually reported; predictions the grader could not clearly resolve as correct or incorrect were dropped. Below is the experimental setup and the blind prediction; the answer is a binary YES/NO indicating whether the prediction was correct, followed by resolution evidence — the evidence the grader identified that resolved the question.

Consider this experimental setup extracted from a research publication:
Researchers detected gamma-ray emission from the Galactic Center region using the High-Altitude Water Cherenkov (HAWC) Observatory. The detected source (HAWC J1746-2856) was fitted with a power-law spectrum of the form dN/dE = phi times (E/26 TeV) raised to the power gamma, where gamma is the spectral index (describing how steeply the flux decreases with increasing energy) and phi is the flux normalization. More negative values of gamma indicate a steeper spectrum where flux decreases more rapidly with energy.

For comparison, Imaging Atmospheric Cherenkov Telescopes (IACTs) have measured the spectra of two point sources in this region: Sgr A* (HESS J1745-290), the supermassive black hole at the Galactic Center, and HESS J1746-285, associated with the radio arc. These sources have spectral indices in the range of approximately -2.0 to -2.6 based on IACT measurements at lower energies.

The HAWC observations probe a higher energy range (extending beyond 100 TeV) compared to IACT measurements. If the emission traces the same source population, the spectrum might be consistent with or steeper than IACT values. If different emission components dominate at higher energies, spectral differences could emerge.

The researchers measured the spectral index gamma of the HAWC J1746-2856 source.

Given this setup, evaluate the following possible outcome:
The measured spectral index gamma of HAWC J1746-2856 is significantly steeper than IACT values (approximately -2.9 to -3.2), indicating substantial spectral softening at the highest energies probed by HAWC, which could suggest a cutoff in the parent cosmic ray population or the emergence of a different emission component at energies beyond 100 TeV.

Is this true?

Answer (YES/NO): NO